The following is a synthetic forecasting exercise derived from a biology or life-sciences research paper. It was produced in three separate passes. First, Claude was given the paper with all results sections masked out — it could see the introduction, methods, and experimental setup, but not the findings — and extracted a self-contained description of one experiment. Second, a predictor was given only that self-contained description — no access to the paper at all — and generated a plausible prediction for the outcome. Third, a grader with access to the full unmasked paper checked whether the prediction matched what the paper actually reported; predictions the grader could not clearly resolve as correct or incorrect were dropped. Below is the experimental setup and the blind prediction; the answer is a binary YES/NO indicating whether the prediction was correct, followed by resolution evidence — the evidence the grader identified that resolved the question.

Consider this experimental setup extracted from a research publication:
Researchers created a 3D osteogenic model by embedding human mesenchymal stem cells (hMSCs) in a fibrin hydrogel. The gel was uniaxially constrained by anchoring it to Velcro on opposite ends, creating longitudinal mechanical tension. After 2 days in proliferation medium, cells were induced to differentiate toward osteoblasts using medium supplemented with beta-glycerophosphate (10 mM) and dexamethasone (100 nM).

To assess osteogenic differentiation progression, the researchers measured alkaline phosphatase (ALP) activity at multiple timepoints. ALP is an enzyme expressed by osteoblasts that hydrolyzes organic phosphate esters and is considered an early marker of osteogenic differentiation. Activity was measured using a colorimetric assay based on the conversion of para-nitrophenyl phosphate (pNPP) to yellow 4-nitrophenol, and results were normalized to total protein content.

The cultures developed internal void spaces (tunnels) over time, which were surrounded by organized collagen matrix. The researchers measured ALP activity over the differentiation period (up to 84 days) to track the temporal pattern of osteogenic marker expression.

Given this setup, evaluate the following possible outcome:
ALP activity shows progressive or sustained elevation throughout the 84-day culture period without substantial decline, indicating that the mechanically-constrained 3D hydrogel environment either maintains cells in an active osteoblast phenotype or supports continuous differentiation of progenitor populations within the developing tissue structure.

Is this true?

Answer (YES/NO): NO